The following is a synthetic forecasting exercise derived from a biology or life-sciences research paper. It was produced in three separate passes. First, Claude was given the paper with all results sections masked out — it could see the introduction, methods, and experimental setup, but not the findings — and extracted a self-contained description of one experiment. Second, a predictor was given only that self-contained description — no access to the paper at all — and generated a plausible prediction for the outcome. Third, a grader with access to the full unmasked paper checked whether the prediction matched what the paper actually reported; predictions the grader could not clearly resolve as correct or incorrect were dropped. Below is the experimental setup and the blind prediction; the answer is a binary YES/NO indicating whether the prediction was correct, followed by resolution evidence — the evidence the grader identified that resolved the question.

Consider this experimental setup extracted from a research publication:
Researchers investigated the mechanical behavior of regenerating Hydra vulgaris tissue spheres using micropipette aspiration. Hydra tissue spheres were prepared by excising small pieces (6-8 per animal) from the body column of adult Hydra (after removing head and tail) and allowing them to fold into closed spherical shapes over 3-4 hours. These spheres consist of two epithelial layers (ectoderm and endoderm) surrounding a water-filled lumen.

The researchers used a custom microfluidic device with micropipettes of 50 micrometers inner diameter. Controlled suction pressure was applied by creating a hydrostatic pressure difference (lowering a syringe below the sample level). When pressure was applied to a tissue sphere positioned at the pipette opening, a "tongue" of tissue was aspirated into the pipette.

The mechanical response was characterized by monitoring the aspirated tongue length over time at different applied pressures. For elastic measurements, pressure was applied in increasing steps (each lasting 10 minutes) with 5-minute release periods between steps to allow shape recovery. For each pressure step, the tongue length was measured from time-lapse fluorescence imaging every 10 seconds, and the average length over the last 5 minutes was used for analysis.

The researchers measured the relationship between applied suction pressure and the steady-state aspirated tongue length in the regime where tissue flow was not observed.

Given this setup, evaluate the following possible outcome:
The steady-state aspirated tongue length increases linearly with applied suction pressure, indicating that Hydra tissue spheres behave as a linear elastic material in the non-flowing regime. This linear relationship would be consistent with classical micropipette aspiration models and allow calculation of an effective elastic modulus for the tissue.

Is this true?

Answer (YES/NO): YES